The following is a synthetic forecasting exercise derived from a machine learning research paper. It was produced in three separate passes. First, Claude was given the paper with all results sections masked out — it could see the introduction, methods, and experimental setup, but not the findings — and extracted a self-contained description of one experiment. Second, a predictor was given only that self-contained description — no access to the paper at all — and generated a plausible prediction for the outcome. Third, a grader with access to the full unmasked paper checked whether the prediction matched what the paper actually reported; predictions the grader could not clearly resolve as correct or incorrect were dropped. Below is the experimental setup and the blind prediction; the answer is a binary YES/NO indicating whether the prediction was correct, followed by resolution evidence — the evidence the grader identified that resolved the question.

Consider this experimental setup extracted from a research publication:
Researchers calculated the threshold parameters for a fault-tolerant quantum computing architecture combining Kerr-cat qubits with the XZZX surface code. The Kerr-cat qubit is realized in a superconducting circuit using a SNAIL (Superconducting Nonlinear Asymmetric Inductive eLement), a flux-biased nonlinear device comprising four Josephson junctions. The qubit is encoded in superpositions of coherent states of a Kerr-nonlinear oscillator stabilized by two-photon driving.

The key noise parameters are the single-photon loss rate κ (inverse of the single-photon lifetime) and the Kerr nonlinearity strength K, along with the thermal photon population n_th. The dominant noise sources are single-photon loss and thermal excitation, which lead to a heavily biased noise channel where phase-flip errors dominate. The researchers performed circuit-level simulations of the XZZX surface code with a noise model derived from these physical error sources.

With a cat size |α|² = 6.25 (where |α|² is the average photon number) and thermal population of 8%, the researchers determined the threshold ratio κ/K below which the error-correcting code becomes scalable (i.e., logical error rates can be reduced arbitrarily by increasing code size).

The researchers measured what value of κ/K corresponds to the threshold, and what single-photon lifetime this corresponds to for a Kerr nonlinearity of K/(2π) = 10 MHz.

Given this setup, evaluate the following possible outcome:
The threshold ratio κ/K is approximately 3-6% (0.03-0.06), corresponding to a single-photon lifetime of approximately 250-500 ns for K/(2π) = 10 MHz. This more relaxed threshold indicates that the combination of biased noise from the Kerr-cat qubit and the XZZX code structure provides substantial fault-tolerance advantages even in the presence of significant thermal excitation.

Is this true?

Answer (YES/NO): NO